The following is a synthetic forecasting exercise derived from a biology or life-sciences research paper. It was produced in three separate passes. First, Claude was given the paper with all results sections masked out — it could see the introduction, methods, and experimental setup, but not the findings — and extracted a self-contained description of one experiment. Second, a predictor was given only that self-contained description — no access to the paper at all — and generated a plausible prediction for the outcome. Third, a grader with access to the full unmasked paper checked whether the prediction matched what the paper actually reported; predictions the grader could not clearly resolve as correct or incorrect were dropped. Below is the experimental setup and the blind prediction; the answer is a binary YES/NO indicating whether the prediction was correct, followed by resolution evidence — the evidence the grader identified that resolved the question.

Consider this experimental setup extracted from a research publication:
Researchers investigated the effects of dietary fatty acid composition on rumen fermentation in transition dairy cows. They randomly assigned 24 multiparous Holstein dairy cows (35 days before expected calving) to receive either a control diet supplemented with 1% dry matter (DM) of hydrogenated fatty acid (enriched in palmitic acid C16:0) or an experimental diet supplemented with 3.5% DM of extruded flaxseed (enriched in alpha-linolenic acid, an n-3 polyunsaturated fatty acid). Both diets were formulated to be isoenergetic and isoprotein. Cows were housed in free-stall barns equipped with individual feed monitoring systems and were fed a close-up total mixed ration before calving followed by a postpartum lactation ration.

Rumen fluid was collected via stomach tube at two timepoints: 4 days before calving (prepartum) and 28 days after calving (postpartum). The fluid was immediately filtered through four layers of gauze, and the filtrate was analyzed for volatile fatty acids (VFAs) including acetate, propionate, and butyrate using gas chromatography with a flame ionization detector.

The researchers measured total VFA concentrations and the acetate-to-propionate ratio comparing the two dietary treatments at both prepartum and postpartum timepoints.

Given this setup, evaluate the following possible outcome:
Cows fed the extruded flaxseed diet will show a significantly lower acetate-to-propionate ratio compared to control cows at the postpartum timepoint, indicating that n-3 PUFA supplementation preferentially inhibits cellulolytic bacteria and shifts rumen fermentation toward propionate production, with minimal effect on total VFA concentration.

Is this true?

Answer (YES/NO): NO